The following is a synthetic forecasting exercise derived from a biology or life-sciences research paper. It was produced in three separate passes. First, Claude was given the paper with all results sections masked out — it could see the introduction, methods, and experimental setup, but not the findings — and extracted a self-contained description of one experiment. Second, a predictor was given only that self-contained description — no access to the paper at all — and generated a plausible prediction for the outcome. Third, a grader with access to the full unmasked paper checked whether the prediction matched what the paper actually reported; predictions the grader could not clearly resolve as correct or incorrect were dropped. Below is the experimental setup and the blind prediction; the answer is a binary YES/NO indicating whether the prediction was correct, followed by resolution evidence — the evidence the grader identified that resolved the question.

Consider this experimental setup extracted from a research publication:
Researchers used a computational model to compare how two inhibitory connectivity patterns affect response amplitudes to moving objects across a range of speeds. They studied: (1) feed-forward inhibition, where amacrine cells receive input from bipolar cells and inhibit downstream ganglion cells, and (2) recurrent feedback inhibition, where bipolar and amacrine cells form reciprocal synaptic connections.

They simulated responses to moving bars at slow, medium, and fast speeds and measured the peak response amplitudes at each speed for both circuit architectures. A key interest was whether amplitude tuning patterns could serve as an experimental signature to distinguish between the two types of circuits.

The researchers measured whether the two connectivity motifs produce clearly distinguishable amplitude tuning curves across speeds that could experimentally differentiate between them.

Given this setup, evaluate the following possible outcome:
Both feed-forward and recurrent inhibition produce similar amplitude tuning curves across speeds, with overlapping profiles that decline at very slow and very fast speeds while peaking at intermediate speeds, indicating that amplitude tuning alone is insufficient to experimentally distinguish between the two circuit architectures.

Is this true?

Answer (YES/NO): YES